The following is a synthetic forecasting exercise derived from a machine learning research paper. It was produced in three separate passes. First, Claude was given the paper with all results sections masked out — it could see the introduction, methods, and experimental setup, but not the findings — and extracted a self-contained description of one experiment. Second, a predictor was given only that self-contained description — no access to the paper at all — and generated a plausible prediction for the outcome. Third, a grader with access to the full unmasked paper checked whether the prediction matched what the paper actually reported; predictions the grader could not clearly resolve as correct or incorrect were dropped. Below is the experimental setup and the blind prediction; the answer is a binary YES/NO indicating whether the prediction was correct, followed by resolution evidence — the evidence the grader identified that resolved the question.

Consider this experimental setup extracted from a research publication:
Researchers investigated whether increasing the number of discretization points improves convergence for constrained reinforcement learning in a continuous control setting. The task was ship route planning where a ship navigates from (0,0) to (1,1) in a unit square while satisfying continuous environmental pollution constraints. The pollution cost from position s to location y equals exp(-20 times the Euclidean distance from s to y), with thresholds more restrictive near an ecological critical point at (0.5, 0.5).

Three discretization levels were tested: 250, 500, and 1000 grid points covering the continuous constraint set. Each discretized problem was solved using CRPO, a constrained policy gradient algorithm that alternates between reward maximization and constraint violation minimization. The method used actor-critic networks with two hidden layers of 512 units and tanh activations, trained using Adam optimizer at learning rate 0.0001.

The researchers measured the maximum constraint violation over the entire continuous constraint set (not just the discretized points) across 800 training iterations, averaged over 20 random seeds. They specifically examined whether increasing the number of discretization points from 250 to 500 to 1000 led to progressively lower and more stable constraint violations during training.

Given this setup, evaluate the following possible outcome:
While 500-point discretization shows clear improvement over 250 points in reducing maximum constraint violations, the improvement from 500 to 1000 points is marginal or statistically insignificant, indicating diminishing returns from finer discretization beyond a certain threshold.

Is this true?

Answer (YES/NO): NO